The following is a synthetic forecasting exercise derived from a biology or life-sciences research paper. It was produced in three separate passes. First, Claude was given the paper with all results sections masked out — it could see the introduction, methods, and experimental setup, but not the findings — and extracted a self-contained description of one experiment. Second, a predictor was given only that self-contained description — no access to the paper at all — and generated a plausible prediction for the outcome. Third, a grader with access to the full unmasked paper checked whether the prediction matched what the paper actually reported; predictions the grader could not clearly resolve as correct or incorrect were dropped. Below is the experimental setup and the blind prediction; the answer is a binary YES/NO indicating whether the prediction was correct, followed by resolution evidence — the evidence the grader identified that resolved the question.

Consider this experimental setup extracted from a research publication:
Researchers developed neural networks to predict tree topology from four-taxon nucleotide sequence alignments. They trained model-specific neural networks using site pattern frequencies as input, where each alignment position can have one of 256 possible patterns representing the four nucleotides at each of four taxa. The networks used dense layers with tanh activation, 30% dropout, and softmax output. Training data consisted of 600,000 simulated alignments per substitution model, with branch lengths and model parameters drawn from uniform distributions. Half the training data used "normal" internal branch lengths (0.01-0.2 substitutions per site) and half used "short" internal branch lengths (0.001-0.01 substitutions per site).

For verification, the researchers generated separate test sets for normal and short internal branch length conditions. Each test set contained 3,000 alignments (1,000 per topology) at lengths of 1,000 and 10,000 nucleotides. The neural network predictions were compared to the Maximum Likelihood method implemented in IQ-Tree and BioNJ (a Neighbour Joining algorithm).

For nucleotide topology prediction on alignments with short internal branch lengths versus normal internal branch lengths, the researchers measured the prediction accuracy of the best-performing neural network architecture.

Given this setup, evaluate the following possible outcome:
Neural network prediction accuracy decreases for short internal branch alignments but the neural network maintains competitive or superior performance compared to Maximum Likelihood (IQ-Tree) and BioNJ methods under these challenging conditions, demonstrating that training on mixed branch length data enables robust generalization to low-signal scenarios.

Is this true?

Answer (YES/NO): NO